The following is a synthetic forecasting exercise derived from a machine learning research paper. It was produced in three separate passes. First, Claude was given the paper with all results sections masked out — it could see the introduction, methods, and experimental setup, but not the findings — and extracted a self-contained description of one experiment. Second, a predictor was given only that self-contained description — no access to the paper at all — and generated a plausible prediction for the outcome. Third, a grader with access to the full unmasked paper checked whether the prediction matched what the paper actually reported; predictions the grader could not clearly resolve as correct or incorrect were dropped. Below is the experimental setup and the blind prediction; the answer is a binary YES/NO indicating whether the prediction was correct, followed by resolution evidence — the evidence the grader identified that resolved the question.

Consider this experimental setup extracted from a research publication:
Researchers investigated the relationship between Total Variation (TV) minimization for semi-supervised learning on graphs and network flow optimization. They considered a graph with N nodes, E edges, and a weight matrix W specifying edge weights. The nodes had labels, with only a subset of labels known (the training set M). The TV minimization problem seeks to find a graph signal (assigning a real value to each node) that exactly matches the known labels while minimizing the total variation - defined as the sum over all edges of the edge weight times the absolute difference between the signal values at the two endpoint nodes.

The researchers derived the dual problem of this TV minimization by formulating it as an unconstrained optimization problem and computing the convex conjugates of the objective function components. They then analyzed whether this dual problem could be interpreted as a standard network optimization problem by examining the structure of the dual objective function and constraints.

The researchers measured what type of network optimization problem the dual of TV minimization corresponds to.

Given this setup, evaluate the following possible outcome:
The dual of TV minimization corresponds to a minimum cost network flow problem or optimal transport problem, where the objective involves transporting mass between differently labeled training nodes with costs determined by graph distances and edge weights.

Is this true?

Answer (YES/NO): NO